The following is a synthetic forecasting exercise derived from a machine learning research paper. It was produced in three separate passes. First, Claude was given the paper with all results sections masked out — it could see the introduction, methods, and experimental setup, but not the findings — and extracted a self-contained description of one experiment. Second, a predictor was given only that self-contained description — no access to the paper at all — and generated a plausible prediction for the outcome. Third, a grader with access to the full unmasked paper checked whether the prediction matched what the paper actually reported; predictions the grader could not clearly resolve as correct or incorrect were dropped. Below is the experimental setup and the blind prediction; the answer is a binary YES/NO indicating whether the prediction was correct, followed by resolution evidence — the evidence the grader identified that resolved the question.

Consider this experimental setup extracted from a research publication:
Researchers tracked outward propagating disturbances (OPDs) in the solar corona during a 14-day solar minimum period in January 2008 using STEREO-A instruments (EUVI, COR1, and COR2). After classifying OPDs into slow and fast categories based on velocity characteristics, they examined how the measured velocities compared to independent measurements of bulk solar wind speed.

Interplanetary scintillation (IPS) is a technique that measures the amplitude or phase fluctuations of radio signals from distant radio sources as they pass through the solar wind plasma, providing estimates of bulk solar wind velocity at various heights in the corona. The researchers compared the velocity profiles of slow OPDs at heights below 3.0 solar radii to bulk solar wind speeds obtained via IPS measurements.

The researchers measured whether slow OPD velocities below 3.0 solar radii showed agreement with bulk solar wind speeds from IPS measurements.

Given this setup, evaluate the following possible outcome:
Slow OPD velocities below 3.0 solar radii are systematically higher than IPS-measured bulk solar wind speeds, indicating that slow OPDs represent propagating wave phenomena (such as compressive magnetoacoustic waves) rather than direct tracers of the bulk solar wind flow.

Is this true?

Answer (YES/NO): NO